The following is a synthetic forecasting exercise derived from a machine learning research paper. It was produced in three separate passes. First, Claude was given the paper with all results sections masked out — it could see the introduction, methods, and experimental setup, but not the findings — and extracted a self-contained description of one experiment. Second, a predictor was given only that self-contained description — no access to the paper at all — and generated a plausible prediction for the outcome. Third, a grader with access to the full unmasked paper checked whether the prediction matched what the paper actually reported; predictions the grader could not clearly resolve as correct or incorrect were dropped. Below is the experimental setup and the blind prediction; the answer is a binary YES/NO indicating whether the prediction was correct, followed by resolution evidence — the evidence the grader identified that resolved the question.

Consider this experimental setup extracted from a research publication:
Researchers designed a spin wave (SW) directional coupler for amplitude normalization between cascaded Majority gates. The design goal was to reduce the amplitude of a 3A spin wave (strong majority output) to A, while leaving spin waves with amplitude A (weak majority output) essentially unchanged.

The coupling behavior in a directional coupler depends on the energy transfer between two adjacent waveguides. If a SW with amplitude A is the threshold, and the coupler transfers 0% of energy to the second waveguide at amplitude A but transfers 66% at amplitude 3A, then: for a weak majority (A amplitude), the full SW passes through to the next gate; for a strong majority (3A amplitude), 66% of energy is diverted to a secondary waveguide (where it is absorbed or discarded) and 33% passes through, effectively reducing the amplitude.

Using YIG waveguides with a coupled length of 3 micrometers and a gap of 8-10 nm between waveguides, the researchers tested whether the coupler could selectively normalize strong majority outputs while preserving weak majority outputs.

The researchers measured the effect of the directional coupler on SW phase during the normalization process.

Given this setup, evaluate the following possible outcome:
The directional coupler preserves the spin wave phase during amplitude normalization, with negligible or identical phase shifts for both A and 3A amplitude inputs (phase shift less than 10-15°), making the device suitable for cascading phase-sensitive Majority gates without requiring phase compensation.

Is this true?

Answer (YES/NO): YES